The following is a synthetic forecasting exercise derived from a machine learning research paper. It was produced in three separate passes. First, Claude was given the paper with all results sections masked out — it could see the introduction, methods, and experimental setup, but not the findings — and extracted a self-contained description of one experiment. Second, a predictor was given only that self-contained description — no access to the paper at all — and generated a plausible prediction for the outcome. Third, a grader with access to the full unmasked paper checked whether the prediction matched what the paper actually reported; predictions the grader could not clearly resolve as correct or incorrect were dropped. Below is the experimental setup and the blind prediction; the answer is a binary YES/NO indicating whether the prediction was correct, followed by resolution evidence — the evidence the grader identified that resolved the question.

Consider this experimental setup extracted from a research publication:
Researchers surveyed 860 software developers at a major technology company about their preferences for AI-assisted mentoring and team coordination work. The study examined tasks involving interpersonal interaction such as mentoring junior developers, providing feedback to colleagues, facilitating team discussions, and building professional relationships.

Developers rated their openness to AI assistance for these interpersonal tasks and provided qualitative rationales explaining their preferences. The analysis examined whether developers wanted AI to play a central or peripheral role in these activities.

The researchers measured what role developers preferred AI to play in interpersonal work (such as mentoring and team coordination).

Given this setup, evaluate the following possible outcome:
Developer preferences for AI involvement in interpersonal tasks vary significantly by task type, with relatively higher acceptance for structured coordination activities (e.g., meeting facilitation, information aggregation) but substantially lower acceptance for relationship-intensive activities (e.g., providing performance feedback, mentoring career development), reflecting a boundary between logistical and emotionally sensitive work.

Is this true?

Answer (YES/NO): YES